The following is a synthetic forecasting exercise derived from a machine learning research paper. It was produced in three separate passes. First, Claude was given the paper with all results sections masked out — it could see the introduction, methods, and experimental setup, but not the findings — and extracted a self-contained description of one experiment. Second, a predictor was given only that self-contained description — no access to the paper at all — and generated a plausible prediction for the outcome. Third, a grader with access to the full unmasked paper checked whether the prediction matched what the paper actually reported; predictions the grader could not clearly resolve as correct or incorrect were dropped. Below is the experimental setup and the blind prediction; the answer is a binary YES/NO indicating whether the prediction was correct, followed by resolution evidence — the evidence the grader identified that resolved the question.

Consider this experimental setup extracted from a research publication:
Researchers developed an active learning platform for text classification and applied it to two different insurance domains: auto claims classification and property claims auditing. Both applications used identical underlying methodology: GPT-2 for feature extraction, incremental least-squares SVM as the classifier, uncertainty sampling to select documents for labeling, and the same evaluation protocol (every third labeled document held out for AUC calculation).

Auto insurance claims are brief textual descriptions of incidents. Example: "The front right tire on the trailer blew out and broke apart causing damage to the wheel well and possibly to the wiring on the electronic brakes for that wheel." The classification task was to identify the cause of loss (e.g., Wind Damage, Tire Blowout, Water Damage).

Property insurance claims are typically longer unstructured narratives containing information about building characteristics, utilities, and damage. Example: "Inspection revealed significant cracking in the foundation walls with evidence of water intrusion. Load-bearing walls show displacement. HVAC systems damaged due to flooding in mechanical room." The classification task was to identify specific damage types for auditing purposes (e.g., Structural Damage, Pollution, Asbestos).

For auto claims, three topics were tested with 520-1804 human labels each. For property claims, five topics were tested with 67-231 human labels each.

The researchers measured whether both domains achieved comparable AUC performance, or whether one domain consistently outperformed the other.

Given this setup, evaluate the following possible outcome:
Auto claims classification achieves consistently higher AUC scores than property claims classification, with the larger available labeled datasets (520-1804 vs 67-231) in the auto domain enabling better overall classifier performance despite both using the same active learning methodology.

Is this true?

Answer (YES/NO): YES